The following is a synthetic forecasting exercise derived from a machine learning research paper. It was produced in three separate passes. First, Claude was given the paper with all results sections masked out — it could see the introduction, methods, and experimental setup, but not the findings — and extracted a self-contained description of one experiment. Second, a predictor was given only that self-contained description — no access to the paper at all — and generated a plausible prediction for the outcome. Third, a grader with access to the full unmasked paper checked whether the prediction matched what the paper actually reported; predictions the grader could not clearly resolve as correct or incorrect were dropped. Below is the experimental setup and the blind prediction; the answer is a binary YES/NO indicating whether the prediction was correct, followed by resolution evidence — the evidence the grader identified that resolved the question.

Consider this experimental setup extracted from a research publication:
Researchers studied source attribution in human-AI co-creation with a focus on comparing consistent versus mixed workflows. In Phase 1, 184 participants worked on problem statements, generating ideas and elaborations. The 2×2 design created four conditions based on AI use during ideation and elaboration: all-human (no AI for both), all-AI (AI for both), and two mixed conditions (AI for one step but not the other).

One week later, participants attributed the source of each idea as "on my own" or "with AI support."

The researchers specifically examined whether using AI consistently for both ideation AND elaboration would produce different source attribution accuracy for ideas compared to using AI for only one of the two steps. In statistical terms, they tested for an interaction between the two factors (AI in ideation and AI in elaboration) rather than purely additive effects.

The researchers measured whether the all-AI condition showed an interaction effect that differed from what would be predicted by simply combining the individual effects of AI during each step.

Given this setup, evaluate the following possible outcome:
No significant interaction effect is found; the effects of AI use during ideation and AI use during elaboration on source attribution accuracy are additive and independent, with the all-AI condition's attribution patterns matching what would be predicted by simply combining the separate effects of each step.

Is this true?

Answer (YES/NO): NO